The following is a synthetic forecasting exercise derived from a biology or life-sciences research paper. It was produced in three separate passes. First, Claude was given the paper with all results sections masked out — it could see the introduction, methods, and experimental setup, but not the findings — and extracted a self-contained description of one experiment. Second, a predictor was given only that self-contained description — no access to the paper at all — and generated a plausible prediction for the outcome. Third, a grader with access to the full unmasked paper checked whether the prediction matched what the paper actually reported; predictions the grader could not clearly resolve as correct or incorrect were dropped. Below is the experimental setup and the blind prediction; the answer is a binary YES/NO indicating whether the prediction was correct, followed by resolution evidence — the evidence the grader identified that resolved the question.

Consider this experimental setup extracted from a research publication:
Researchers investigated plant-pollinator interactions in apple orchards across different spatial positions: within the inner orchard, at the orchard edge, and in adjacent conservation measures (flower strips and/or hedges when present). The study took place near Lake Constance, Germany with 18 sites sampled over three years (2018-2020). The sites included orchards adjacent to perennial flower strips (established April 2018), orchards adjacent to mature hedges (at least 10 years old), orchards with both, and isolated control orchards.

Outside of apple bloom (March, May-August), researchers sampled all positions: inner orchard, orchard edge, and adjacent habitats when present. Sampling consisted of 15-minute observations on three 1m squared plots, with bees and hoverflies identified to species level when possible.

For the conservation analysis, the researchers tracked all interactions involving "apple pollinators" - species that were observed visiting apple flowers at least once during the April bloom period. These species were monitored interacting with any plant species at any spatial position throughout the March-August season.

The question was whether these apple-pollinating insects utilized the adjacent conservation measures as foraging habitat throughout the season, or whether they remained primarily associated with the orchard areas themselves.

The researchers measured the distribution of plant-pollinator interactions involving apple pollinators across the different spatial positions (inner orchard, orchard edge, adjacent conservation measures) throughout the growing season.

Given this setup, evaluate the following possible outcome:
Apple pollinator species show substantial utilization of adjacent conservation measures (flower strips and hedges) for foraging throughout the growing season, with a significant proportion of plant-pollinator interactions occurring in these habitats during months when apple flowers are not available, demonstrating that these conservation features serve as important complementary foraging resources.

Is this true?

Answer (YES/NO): YES